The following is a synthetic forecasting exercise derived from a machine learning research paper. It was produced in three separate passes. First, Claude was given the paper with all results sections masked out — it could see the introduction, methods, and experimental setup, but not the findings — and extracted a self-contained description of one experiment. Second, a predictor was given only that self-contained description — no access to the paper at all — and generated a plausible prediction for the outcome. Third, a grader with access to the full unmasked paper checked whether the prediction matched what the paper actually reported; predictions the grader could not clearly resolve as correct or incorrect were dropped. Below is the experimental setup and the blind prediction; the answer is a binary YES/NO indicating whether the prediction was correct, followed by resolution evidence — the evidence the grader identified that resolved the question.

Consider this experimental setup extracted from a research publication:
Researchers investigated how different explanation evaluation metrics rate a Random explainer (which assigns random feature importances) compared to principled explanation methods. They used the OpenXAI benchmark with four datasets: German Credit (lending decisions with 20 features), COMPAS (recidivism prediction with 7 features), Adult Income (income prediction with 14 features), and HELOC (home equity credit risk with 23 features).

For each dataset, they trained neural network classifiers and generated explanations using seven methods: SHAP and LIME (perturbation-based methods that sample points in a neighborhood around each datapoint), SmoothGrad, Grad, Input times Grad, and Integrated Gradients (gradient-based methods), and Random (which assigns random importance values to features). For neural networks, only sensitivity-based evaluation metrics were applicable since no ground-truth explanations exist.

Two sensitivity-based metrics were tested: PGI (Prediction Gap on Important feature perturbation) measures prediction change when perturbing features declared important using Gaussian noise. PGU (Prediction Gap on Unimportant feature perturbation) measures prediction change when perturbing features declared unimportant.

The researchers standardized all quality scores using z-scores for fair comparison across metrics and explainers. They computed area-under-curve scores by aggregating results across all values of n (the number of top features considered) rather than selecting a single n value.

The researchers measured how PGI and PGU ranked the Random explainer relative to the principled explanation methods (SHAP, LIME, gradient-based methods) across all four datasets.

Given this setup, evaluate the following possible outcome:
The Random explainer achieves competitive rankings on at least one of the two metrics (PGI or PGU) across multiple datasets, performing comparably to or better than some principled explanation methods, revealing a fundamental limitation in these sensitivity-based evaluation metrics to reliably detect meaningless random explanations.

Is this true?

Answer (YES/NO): YES